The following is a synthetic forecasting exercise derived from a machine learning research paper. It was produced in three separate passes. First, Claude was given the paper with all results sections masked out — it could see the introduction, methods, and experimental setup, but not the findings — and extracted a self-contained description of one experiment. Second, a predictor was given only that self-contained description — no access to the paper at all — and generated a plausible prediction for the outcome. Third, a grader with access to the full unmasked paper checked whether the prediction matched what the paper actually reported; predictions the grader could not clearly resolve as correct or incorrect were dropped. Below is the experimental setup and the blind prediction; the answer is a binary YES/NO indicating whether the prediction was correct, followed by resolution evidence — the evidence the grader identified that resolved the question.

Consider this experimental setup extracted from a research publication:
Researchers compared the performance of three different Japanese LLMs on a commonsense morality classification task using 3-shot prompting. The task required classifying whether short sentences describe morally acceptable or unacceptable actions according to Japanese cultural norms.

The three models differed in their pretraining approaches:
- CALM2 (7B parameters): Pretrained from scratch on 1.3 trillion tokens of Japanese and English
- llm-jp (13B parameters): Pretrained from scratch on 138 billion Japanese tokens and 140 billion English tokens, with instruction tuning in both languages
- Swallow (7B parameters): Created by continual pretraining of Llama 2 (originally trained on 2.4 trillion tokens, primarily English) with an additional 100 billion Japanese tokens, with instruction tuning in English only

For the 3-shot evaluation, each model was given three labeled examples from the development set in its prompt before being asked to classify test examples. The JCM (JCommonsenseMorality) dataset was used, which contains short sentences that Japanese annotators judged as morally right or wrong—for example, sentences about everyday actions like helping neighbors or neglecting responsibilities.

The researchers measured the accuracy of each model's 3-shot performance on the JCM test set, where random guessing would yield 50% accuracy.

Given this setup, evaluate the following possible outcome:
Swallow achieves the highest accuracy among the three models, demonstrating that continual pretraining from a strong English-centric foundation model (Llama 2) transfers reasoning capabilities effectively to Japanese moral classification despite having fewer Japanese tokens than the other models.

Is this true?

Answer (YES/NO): YES